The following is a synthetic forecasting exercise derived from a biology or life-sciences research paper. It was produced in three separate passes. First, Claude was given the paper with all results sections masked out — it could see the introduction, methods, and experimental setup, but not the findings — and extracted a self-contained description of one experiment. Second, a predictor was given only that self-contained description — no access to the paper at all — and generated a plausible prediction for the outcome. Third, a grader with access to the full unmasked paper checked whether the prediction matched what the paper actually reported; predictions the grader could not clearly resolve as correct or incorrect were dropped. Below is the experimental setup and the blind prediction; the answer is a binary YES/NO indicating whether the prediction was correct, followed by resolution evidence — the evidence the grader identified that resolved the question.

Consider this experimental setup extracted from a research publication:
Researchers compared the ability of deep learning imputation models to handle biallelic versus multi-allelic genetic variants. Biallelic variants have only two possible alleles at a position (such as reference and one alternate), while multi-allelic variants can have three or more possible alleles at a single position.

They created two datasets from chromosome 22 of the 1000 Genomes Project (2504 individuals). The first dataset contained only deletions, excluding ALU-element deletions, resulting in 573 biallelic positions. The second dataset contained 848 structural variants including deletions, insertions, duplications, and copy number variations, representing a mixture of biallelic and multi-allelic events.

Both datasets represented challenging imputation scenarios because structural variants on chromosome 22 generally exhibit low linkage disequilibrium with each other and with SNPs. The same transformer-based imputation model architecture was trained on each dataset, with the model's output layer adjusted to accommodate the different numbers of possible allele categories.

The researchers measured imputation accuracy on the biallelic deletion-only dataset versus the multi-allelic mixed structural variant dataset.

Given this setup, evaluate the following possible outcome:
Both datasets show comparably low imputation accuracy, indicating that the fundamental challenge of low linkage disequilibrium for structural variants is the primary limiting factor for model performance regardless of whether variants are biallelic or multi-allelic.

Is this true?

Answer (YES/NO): NO